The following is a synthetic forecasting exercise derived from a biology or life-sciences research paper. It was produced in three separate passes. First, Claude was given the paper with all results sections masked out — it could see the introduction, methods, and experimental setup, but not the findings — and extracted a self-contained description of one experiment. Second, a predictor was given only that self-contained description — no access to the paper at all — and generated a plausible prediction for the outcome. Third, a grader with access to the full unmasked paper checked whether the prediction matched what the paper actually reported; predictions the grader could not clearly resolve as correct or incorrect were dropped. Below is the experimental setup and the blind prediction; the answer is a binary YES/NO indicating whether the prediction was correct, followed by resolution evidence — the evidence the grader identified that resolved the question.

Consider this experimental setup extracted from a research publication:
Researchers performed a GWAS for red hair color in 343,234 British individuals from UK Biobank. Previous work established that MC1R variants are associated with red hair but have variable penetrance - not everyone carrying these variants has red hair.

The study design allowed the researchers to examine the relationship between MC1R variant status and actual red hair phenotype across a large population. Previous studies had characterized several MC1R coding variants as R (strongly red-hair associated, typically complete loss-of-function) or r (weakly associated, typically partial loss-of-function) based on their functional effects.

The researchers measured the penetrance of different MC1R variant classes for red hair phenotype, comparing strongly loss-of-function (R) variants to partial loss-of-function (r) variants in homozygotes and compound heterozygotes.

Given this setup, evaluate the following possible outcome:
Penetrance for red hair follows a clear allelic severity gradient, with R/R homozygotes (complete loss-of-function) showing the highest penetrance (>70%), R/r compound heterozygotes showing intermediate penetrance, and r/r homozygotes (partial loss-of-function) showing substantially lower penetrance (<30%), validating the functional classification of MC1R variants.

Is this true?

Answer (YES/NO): YES